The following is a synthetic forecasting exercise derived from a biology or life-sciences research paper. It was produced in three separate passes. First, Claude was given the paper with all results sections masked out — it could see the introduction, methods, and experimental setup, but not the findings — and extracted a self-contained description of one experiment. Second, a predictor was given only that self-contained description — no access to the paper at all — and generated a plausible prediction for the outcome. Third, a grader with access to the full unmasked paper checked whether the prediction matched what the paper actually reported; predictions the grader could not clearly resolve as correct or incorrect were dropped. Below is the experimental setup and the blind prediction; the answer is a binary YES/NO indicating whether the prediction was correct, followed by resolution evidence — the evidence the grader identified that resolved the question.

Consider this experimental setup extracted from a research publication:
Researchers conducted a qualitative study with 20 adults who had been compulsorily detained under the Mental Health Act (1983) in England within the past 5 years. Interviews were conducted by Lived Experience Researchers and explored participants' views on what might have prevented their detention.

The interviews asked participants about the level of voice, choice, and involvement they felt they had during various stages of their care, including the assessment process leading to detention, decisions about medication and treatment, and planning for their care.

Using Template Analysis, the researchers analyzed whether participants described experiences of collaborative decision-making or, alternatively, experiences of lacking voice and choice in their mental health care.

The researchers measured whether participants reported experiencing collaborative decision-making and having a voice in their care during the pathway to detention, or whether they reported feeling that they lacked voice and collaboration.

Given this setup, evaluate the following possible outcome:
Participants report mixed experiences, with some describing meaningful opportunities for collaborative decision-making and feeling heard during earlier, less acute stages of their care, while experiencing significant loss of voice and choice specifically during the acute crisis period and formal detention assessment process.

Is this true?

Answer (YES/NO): NO